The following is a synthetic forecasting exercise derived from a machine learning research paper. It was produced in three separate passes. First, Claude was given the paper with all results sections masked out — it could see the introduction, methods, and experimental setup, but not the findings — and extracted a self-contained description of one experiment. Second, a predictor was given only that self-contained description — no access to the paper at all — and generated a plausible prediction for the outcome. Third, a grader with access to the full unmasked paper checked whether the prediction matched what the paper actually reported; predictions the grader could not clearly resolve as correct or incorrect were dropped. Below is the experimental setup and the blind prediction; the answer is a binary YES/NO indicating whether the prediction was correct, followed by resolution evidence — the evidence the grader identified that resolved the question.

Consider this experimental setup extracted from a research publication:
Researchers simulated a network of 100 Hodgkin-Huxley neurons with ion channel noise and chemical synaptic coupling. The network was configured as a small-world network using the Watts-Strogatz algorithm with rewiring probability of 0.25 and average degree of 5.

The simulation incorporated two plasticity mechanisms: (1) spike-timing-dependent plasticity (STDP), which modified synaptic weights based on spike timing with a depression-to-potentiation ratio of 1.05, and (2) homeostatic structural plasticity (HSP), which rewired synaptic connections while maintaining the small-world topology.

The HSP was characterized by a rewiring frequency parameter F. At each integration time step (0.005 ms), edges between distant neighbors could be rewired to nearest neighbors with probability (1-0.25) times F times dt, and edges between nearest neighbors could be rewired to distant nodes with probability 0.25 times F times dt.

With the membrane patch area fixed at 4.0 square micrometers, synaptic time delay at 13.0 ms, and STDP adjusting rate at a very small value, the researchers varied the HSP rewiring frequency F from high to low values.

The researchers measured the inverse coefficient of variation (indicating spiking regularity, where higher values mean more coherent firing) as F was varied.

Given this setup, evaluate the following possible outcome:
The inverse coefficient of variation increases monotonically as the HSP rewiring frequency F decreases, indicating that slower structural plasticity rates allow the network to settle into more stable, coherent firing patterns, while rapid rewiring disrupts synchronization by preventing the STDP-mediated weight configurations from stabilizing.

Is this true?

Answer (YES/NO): YES